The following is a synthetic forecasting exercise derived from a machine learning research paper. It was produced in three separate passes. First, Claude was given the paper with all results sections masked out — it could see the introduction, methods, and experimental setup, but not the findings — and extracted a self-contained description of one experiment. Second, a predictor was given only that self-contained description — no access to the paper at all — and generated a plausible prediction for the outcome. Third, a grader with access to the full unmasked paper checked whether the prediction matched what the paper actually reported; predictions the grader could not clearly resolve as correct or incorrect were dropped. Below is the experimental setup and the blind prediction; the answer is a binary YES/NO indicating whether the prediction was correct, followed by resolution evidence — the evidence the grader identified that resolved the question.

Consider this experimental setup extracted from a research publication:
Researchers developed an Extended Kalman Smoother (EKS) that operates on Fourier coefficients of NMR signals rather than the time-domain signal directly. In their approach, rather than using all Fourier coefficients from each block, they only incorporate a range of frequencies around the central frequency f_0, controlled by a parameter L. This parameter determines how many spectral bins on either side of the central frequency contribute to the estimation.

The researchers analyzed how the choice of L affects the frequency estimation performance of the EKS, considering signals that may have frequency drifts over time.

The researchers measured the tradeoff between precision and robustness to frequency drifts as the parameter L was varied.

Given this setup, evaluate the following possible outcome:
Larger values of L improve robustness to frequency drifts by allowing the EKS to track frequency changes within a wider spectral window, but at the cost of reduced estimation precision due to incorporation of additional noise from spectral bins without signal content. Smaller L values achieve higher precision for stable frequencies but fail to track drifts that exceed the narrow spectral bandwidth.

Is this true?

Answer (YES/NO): YES